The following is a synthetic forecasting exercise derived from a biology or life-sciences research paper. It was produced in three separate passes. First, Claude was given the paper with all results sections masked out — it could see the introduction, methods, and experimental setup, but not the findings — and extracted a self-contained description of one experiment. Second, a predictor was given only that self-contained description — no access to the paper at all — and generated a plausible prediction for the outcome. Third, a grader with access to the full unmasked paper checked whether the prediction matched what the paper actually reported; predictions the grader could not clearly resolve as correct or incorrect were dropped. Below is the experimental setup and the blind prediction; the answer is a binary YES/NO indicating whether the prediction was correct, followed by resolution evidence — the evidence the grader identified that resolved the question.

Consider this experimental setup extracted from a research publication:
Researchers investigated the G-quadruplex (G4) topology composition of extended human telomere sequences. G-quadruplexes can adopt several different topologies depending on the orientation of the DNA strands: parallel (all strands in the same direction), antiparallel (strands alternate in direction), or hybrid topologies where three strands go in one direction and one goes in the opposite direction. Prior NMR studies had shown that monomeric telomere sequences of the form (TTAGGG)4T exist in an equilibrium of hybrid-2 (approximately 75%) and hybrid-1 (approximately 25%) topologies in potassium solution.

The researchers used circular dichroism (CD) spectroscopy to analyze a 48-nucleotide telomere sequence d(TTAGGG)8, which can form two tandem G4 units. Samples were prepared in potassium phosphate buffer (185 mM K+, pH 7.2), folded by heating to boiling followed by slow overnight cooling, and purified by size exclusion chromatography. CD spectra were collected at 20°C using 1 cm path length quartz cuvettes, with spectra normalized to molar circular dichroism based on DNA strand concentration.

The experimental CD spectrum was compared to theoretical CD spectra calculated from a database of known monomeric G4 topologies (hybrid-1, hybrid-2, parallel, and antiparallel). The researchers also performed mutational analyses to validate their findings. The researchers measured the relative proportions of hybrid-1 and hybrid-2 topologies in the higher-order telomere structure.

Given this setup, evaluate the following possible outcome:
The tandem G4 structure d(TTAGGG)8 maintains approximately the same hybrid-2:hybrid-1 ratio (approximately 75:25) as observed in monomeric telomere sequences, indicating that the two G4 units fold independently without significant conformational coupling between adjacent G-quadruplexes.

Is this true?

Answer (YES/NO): NO